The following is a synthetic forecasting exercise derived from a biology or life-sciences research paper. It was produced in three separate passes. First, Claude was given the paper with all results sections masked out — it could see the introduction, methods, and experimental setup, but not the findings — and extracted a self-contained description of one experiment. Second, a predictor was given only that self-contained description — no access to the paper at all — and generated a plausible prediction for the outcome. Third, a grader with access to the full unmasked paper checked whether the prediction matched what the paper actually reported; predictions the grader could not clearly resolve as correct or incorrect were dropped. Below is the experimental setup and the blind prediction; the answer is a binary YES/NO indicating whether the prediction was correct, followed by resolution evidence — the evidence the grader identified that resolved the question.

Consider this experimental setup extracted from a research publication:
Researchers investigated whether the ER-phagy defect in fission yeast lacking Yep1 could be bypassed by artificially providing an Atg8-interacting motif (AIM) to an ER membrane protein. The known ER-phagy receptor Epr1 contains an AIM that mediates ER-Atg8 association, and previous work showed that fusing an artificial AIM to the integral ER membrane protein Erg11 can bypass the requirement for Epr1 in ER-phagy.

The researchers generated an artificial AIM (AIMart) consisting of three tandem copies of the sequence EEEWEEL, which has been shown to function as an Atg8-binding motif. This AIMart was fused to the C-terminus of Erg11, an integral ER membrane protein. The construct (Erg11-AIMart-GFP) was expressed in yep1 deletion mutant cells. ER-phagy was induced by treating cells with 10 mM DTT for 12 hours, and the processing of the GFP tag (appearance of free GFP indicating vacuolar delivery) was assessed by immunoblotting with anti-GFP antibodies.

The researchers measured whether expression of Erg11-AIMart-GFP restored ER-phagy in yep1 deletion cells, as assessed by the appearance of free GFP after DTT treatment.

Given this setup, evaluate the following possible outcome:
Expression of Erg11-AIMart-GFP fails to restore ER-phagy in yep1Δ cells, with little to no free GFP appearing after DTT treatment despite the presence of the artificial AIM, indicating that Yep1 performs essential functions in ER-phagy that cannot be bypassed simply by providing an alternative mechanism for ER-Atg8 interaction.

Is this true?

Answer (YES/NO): YES